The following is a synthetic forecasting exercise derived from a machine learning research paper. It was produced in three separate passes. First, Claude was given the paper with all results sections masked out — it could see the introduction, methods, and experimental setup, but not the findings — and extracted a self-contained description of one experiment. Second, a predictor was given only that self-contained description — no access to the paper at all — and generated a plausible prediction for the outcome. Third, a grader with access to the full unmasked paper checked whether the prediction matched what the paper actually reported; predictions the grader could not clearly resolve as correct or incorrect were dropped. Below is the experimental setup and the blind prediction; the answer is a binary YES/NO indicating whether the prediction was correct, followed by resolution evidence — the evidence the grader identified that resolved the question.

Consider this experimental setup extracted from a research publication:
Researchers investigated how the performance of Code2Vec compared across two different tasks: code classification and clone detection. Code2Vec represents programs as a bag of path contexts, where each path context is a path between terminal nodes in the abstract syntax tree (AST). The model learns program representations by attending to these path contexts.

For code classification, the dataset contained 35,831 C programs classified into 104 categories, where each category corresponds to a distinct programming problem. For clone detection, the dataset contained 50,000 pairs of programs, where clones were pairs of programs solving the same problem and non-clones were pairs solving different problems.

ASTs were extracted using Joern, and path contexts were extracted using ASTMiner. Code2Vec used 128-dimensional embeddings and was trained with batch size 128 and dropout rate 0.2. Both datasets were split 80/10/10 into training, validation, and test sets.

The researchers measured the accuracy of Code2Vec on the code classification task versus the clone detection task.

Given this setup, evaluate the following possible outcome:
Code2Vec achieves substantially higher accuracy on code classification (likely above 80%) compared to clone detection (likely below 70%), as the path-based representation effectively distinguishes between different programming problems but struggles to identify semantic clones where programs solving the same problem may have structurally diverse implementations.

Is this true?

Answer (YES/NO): YES